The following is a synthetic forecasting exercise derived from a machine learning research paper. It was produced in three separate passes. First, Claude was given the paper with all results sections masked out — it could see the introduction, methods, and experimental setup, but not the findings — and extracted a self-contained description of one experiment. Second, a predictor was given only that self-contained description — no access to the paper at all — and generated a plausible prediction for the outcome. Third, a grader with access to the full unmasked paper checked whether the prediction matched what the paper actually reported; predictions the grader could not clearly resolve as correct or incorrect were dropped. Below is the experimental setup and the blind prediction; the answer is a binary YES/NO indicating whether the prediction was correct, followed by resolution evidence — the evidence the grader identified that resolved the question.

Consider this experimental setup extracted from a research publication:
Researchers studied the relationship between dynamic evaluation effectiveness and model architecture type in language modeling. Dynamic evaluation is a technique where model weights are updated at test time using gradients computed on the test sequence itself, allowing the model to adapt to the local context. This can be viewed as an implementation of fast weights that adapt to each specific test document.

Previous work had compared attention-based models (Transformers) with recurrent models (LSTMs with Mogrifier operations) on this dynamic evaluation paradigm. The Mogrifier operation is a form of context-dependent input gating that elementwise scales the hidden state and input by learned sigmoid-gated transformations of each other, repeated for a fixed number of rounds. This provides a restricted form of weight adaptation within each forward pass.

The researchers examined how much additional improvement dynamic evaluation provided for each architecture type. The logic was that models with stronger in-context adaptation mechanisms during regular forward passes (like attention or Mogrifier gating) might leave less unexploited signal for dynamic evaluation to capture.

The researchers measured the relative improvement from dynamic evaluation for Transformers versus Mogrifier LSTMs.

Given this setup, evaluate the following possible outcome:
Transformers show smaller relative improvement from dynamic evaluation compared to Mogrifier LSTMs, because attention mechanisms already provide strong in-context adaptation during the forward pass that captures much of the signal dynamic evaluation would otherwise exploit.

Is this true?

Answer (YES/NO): YES